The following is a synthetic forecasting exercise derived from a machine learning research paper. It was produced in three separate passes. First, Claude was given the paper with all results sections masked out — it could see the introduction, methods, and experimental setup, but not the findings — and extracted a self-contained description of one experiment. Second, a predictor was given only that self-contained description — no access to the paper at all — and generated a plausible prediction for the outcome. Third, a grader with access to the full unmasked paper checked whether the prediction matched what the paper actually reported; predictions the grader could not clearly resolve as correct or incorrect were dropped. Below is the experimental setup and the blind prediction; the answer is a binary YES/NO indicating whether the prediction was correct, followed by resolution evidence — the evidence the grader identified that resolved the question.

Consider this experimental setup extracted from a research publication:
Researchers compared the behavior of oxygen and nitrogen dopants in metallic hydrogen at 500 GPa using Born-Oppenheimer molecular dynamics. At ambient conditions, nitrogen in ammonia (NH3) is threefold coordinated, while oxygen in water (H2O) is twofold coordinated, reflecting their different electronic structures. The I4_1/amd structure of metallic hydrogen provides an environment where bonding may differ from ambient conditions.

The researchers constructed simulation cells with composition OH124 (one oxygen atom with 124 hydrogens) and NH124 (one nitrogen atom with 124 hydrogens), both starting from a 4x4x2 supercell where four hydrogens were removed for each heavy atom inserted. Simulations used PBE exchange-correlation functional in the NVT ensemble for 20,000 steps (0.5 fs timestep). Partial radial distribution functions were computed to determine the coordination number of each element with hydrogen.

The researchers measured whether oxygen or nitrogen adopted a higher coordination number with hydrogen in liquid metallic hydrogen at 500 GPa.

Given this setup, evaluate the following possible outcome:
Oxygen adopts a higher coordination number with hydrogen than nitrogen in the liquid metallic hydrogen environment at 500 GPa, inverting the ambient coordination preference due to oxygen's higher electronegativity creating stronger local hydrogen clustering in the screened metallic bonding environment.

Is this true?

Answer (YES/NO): NO